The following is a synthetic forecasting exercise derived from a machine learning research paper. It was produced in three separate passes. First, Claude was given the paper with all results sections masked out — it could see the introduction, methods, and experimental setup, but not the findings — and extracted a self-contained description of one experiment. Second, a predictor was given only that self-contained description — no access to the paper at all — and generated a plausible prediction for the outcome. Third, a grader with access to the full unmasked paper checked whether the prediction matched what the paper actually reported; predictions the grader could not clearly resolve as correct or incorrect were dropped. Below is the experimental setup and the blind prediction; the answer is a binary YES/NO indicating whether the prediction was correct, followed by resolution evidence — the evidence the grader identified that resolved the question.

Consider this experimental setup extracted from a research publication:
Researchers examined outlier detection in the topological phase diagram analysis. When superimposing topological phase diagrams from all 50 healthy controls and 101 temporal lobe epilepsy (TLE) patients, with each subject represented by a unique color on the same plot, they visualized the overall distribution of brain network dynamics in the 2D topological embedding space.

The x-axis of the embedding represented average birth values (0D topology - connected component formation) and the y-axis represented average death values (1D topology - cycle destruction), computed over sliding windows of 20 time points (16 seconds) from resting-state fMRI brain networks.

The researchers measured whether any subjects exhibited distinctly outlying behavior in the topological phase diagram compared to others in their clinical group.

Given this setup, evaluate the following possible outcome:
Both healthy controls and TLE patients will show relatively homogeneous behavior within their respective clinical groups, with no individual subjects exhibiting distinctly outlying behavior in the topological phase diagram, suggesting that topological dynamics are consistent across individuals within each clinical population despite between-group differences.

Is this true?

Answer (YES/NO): NO